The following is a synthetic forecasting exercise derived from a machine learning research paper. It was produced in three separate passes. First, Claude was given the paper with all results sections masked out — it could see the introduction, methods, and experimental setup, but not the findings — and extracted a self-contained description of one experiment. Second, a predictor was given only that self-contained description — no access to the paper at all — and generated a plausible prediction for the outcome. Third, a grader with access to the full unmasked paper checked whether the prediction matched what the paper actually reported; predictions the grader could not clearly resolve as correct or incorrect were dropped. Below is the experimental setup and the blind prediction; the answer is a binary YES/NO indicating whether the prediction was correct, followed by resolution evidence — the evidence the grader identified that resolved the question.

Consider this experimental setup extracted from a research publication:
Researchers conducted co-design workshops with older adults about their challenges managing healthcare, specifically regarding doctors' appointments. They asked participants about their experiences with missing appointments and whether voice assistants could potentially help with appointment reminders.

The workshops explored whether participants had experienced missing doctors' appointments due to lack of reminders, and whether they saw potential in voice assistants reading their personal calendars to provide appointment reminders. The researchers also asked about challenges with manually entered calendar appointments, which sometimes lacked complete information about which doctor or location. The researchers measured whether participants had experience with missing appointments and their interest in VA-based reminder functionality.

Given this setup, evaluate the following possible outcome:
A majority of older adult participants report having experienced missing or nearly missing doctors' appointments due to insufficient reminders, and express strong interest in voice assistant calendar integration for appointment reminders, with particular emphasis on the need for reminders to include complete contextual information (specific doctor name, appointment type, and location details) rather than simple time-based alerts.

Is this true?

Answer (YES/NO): NO